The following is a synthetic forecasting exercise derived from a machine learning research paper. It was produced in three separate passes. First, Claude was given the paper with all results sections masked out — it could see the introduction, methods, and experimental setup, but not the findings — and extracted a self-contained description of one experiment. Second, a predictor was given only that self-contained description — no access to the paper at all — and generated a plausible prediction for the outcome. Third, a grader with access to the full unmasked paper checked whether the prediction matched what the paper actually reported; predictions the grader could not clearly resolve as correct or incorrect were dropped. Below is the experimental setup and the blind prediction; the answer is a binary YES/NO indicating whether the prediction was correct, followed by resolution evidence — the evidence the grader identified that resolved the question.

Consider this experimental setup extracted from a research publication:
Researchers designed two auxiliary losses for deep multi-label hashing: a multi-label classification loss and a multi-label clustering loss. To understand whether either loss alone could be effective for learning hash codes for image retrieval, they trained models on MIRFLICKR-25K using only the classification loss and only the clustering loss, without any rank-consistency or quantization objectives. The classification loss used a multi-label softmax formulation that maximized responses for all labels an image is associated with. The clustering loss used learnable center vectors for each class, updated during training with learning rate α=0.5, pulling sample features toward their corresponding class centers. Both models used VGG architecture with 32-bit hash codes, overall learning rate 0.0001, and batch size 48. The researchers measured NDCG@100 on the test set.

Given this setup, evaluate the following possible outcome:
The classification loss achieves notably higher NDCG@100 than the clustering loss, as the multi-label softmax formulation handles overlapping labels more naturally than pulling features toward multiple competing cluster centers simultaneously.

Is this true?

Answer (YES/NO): NO